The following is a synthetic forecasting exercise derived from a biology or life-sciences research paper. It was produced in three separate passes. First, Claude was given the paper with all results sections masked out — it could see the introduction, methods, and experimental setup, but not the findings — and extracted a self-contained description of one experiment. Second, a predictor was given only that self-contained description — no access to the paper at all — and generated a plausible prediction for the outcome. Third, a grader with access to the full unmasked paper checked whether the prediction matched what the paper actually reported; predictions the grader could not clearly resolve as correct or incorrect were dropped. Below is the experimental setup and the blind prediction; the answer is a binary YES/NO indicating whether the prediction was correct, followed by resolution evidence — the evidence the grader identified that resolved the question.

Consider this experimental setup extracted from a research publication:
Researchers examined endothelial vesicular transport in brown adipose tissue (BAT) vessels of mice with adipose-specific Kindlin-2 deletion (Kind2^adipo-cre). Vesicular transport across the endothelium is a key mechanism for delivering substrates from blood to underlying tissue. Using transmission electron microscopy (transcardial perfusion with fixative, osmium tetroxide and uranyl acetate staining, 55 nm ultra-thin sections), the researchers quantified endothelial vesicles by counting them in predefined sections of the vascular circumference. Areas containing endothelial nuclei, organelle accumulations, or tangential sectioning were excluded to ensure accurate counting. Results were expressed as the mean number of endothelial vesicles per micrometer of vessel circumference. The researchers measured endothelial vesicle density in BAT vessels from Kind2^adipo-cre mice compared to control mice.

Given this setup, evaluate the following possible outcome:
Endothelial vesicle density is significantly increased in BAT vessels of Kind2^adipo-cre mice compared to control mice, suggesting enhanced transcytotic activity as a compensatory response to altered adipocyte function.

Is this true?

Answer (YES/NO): YES